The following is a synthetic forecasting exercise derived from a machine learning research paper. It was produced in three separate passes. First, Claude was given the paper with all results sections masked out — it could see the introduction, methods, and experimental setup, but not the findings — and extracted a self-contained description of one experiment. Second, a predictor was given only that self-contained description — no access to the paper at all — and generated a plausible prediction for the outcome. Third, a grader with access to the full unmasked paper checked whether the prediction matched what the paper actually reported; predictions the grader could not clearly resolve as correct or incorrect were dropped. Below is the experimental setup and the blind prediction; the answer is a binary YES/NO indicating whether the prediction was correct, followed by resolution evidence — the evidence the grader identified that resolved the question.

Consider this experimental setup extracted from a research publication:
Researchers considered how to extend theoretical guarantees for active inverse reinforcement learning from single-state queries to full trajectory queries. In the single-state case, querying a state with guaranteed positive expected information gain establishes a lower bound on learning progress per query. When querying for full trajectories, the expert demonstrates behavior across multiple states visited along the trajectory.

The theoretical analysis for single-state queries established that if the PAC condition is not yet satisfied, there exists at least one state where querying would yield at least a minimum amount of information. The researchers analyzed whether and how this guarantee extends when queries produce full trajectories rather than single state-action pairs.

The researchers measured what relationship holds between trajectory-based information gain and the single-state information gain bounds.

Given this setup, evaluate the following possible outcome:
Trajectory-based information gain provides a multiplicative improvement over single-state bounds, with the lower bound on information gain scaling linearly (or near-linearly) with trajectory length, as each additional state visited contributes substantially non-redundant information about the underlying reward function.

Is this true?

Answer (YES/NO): NO